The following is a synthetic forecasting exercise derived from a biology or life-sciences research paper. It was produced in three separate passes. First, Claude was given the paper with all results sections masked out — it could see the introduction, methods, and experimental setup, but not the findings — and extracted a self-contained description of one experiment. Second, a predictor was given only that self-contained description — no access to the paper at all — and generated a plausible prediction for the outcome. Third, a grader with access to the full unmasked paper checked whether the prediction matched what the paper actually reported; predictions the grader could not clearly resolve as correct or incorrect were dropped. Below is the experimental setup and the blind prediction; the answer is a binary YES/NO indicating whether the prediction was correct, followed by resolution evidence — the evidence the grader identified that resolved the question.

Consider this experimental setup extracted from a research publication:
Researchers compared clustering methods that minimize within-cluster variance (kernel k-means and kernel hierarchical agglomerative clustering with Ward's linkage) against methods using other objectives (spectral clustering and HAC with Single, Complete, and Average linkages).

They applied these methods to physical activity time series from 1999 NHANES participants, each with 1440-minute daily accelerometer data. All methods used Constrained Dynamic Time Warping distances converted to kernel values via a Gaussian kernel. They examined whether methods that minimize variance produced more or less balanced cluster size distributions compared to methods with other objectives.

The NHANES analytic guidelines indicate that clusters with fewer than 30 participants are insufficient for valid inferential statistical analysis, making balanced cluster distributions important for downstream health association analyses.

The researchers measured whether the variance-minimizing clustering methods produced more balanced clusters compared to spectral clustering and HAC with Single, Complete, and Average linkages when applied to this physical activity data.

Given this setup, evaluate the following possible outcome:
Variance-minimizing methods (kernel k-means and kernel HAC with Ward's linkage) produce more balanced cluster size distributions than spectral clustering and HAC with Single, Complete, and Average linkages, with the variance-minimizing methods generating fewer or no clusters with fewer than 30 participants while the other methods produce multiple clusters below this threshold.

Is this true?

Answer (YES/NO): YES